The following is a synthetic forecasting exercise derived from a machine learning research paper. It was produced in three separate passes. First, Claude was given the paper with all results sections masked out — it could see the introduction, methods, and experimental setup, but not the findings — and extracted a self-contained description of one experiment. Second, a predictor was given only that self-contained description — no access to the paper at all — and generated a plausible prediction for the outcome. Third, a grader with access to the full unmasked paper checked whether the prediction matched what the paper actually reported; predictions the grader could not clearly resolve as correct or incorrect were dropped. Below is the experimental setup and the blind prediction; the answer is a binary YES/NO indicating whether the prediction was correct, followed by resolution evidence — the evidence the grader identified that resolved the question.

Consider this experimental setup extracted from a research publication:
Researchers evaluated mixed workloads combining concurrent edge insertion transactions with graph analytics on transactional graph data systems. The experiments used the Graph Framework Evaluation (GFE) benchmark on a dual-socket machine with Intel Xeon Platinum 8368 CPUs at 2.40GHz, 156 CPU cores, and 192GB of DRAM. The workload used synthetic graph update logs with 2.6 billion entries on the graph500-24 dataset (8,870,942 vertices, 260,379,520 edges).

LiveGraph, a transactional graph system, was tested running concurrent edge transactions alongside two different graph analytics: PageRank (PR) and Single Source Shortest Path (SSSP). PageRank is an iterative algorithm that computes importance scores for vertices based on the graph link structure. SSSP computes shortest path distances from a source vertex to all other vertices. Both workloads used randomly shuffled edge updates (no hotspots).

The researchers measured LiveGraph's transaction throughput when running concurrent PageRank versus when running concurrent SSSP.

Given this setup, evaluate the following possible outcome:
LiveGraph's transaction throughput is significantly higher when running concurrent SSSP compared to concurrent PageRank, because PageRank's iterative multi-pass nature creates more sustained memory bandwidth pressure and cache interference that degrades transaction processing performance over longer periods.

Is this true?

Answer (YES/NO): NO